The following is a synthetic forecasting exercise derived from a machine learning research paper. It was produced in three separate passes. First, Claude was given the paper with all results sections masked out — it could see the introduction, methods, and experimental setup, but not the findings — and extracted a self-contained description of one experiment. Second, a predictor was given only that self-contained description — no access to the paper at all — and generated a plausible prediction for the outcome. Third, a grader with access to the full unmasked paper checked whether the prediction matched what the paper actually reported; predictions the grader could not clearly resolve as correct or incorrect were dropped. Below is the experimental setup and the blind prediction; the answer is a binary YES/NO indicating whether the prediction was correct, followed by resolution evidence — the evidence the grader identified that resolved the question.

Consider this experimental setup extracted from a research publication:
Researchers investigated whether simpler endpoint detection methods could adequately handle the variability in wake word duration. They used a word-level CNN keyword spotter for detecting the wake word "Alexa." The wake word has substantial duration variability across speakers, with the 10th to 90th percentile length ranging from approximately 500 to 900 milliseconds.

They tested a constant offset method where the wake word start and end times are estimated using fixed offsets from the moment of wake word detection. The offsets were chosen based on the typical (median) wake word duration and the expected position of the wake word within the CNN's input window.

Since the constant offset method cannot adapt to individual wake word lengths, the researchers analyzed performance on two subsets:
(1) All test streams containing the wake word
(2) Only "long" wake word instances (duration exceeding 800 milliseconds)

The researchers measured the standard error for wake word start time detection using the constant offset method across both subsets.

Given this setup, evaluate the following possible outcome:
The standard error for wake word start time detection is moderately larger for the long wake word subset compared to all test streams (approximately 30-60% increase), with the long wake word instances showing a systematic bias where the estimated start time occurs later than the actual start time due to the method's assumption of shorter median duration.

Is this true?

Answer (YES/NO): NO